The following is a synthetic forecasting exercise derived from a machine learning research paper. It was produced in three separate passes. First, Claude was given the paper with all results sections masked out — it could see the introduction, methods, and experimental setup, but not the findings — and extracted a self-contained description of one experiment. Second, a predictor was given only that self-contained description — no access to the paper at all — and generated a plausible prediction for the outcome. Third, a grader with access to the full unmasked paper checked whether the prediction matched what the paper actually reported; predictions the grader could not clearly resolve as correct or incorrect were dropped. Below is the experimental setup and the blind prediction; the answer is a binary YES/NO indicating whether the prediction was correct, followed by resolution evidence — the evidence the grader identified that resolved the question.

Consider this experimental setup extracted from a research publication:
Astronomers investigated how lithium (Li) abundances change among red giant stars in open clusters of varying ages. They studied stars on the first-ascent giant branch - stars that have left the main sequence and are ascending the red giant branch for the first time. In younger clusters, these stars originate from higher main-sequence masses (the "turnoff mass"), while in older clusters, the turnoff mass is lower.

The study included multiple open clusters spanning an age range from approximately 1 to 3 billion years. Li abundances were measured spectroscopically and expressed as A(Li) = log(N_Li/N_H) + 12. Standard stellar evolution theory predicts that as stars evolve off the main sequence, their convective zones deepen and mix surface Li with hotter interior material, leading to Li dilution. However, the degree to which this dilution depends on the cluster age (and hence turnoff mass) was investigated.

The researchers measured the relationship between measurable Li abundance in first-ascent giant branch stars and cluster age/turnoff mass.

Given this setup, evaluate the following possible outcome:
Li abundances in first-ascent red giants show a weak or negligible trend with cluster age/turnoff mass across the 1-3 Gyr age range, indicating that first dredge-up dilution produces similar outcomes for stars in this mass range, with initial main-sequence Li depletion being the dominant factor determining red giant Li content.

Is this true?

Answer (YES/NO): NO